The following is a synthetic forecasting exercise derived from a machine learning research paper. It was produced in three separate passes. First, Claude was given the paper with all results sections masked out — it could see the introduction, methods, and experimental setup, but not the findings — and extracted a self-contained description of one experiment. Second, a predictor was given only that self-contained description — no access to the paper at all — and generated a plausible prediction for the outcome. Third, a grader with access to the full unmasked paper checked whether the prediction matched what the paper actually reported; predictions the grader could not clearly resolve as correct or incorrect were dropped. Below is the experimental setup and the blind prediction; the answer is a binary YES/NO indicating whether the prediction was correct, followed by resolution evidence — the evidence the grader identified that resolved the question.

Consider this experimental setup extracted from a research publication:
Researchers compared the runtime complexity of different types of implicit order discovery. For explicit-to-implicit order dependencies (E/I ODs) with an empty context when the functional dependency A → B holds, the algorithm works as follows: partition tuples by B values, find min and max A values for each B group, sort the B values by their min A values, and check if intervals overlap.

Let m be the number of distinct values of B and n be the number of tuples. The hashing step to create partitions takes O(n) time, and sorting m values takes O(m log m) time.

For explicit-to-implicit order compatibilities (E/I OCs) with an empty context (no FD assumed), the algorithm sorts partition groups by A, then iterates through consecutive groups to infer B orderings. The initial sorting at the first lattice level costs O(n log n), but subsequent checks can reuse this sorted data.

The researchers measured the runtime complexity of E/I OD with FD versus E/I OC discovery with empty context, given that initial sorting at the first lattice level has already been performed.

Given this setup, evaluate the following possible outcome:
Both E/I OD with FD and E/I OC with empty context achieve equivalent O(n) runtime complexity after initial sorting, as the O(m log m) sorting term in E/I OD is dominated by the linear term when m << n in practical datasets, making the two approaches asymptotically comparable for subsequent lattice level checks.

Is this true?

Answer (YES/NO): NO